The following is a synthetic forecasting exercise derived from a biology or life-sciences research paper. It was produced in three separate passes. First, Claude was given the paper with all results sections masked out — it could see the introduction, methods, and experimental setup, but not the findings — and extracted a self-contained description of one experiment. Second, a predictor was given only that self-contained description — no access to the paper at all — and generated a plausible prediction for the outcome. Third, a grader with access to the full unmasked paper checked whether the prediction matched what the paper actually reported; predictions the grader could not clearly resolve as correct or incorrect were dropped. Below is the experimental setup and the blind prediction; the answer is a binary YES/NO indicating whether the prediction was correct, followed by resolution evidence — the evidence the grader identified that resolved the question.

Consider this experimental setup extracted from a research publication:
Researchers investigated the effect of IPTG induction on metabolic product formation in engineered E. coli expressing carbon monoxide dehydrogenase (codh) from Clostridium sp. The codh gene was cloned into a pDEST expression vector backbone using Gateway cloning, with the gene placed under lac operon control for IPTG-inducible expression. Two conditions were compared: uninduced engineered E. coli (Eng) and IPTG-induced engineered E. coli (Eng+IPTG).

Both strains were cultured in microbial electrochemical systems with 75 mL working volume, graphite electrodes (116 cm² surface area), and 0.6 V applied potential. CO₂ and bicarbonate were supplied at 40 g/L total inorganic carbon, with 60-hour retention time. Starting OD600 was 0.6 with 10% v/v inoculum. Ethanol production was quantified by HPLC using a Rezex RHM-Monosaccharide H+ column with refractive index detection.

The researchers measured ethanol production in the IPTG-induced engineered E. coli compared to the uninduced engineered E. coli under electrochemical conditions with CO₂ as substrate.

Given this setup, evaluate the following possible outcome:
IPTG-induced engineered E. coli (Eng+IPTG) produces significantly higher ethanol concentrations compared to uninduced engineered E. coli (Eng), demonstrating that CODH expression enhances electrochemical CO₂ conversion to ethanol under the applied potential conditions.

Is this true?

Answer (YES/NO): YES